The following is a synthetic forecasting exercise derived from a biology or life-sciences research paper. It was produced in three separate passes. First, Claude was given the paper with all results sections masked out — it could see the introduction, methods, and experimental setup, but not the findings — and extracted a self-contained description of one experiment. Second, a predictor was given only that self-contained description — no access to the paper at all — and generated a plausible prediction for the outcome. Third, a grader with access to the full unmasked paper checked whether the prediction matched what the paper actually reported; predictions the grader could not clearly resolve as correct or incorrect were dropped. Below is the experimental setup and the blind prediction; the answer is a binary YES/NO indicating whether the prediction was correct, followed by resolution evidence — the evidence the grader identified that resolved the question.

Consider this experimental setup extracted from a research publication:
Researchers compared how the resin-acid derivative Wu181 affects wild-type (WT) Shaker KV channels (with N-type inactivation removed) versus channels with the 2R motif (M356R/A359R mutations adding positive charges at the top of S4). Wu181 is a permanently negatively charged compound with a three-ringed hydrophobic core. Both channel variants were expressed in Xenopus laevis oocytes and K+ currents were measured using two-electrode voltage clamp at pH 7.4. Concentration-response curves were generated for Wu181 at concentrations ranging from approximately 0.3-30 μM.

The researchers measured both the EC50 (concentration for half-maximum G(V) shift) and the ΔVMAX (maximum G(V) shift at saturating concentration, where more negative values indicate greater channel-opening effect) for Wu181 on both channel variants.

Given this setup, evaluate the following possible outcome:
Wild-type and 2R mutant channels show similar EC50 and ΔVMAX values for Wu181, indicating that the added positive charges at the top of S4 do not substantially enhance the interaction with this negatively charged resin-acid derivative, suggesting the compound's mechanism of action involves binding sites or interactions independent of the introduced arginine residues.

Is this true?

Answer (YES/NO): NO